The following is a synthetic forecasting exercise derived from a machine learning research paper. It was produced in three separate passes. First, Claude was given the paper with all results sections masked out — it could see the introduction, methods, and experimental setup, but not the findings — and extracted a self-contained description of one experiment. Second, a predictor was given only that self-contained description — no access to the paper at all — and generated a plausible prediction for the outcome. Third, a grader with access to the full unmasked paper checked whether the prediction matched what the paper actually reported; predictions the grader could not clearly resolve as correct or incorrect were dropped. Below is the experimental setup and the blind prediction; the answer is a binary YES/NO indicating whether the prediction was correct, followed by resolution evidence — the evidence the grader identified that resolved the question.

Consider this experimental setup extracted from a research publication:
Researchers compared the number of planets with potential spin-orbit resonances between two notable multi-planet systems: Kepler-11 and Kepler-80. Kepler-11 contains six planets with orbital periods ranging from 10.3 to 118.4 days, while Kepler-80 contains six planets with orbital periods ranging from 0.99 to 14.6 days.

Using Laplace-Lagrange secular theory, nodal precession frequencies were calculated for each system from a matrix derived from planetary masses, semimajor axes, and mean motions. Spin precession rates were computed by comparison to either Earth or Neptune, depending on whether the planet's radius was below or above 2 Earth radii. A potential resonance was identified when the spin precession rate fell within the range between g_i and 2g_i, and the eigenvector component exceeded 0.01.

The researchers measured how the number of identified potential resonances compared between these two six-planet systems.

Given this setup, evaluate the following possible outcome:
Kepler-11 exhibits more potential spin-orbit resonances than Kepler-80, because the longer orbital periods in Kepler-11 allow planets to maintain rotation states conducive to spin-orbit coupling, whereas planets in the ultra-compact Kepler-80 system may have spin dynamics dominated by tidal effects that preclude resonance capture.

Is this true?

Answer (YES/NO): NO